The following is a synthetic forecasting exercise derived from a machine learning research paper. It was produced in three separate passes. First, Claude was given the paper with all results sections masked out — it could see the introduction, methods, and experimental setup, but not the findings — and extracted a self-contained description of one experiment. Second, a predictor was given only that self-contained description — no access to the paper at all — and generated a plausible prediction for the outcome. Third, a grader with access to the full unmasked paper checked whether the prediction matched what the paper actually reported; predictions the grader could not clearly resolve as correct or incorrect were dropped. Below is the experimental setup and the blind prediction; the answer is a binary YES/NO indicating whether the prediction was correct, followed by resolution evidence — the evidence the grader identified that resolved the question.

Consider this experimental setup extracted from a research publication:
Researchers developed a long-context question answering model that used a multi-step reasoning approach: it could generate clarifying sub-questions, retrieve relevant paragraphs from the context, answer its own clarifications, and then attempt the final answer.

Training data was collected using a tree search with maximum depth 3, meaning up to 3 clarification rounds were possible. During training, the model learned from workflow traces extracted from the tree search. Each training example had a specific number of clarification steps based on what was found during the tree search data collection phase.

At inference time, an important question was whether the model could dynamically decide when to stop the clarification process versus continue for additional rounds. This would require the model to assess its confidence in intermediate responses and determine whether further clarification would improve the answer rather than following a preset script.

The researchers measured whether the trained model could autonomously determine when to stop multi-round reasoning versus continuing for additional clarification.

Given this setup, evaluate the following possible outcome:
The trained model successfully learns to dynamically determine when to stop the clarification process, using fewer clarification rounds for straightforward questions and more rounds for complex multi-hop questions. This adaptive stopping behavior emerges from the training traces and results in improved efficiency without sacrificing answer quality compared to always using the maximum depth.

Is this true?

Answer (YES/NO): NO